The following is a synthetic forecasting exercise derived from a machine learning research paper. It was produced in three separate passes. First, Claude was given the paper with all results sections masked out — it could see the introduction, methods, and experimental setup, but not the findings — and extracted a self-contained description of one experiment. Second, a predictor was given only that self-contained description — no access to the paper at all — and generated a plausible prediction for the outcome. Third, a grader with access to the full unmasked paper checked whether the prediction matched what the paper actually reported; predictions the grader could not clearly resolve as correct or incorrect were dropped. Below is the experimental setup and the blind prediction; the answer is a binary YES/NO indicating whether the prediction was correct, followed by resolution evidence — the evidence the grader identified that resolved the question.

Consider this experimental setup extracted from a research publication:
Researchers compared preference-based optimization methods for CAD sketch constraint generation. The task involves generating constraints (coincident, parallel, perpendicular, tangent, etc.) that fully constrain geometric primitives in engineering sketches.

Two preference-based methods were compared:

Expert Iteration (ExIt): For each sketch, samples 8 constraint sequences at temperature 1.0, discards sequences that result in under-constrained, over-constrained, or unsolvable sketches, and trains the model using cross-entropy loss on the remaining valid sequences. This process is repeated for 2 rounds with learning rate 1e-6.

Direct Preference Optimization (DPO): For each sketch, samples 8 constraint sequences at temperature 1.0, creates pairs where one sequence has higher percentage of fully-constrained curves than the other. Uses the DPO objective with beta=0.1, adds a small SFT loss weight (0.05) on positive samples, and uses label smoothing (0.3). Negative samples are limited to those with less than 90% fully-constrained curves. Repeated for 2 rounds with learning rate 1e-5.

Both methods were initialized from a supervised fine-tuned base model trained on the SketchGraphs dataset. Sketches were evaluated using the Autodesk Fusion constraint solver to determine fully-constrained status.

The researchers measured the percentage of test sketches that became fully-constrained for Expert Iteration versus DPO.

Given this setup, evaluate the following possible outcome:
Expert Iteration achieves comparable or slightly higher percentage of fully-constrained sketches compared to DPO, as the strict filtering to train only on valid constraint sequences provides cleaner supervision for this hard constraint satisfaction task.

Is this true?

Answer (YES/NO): YES